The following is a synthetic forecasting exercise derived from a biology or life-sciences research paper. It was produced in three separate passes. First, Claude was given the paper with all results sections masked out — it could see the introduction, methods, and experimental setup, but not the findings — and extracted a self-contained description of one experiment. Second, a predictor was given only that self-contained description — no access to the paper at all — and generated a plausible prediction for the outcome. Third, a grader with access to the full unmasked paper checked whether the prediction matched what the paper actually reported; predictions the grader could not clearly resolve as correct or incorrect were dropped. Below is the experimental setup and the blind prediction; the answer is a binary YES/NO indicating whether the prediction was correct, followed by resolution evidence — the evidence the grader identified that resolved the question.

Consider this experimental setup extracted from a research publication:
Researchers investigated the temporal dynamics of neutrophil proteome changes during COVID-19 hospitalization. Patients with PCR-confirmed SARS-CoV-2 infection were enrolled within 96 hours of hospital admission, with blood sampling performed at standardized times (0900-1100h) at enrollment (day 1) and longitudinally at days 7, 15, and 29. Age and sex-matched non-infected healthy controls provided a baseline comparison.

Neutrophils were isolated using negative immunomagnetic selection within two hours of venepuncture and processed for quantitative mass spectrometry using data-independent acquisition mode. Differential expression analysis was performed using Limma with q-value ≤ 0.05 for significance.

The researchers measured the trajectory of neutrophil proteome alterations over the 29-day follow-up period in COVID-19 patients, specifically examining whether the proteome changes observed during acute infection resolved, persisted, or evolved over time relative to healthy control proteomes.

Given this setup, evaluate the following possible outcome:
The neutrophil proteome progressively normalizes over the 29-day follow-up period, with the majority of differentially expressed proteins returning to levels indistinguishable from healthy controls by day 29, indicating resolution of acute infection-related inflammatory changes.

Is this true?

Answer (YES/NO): NO